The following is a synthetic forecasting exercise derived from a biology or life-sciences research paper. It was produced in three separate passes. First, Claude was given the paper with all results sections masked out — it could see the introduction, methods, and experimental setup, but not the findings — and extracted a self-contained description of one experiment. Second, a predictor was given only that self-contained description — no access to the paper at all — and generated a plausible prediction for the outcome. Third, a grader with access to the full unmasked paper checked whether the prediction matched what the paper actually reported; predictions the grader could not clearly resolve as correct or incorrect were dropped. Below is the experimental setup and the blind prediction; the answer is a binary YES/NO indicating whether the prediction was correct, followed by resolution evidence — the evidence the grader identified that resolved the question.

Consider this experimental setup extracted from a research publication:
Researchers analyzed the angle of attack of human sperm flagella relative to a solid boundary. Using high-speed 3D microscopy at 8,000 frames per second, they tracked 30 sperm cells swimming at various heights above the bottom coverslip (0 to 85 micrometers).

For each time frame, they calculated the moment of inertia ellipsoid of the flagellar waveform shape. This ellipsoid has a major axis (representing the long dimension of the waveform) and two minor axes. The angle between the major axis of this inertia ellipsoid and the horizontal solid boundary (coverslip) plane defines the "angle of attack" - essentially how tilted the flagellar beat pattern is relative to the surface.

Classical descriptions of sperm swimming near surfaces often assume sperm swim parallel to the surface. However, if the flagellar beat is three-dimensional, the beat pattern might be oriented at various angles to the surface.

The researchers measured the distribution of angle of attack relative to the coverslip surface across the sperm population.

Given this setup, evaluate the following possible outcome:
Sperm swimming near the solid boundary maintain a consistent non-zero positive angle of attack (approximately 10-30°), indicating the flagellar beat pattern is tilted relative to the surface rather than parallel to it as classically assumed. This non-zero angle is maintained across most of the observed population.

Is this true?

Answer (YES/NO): NO